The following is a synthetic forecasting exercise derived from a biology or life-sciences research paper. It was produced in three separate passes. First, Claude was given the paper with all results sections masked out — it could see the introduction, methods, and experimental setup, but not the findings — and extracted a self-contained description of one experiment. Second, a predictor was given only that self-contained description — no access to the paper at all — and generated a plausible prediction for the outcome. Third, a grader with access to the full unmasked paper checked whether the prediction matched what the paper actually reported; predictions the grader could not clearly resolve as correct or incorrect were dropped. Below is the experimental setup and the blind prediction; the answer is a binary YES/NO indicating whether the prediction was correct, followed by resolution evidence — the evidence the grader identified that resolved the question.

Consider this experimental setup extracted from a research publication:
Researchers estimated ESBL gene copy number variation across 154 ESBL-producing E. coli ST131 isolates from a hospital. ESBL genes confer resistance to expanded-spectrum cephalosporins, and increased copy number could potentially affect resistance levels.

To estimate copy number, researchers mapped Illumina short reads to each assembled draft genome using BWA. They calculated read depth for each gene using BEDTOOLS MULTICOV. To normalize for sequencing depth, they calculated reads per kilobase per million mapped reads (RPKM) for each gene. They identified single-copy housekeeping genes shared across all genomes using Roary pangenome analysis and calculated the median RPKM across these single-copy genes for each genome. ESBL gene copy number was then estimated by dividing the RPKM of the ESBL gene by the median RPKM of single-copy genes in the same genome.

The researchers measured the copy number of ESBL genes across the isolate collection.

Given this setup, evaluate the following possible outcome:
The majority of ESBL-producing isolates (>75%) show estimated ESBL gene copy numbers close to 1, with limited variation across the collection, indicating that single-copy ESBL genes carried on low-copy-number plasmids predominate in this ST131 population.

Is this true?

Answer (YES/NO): NO